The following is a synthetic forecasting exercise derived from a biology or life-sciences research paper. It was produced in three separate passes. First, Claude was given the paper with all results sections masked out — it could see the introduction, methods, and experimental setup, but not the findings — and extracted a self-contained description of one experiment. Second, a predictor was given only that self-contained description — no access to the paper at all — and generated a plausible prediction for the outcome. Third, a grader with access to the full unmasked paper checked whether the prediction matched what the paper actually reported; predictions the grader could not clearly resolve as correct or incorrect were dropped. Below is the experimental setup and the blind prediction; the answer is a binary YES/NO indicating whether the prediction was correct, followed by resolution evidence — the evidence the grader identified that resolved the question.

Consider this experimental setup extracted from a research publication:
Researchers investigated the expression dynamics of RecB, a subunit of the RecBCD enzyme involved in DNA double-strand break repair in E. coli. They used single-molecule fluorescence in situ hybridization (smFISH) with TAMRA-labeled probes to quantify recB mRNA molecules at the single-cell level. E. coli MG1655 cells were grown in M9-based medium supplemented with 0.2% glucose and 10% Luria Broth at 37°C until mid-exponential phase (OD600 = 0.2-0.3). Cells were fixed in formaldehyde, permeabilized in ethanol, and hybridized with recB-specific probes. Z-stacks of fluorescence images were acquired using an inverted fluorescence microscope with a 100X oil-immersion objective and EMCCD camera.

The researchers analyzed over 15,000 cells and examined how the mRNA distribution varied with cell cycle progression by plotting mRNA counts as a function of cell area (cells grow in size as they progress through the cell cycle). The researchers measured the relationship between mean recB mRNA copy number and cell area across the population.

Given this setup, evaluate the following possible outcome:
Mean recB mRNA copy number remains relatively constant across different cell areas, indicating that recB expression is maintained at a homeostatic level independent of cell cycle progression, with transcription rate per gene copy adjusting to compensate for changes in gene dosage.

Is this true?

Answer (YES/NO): NO